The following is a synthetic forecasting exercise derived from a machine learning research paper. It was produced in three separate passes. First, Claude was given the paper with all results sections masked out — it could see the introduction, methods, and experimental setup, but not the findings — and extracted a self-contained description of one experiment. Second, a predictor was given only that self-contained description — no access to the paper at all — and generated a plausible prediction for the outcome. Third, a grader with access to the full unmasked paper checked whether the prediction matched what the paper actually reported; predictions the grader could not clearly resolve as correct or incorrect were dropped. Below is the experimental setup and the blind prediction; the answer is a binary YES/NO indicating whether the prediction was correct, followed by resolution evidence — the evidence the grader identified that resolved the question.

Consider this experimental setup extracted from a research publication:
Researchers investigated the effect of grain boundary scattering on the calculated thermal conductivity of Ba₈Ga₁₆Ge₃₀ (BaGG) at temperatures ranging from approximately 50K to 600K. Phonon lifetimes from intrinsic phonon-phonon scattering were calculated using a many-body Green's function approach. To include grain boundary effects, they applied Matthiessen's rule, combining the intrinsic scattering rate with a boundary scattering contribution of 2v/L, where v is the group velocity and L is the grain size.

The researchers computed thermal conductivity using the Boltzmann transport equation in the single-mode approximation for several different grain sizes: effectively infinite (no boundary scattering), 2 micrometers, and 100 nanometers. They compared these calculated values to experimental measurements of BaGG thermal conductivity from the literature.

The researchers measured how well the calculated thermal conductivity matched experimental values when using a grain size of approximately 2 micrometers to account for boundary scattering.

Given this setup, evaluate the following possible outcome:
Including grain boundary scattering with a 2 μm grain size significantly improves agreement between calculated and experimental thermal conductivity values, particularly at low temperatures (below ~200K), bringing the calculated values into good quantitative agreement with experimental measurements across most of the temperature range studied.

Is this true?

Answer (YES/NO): NO